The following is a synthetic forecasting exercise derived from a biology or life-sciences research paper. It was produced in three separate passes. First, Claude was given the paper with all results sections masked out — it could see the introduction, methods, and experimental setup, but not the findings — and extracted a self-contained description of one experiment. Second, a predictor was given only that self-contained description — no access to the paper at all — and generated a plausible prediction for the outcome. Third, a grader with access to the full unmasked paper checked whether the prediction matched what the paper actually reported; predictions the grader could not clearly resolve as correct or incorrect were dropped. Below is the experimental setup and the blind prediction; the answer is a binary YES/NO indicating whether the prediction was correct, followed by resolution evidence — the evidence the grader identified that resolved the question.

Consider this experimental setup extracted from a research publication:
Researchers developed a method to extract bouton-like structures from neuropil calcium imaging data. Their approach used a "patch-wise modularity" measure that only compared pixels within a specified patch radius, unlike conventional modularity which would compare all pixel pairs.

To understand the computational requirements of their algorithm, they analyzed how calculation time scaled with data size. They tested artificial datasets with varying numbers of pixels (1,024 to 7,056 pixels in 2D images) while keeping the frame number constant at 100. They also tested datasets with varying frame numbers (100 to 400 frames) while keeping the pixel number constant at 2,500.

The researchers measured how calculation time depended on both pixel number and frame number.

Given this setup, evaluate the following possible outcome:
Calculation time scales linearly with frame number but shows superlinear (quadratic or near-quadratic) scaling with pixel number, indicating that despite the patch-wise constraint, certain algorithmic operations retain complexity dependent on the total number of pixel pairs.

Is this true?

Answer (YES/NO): NO